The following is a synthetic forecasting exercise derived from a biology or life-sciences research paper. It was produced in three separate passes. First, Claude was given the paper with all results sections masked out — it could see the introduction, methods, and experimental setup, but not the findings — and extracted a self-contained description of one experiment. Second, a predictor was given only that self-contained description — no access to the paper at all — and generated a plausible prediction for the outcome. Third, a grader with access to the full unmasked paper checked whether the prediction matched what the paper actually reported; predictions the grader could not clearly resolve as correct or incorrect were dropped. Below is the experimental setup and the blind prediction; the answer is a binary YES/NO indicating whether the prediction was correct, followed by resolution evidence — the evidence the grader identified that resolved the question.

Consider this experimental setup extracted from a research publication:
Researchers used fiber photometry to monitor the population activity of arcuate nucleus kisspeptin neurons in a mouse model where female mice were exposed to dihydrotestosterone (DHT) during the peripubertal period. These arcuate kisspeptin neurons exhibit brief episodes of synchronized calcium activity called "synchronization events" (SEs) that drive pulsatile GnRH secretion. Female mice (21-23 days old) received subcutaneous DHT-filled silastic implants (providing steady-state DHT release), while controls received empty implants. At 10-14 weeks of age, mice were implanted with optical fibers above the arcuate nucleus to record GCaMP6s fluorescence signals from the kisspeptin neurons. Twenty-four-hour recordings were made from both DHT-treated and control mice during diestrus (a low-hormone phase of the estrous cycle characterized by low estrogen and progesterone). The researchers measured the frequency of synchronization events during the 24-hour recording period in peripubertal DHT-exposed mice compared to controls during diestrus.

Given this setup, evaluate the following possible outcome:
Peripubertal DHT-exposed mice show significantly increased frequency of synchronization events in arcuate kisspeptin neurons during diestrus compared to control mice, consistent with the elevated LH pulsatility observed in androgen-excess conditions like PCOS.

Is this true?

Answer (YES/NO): NO